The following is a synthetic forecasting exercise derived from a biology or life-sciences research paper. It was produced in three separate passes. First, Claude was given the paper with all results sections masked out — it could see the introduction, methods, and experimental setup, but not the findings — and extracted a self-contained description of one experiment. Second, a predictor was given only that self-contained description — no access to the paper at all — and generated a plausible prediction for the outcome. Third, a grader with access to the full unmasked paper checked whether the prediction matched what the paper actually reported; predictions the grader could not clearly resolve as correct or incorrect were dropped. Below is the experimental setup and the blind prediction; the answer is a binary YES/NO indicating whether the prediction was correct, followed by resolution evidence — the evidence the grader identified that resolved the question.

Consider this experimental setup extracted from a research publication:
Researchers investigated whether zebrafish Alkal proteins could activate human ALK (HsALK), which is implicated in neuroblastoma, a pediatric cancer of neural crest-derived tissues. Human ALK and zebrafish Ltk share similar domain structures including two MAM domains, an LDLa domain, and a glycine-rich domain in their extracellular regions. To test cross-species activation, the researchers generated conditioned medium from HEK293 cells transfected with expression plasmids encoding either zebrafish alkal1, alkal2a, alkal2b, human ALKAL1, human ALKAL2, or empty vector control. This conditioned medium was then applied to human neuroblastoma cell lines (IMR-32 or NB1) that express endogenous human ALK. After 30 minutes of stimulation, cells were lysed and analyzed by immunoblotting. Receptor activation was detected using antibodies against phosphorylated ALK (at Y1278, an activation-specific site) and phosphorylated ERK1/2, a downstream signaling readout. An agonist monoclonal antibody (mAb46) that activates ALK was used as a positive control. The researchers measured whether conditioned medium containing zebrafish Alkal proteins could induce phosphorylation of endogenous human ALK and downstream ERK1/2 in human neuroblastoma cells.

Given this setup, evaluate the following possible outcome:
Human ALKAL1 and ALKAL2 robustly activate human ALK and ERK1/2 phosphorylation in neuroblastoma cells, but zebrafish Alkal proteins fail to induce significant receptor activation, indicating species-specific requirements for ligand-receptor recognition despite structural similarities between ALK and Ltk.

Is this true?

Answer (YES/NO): NO